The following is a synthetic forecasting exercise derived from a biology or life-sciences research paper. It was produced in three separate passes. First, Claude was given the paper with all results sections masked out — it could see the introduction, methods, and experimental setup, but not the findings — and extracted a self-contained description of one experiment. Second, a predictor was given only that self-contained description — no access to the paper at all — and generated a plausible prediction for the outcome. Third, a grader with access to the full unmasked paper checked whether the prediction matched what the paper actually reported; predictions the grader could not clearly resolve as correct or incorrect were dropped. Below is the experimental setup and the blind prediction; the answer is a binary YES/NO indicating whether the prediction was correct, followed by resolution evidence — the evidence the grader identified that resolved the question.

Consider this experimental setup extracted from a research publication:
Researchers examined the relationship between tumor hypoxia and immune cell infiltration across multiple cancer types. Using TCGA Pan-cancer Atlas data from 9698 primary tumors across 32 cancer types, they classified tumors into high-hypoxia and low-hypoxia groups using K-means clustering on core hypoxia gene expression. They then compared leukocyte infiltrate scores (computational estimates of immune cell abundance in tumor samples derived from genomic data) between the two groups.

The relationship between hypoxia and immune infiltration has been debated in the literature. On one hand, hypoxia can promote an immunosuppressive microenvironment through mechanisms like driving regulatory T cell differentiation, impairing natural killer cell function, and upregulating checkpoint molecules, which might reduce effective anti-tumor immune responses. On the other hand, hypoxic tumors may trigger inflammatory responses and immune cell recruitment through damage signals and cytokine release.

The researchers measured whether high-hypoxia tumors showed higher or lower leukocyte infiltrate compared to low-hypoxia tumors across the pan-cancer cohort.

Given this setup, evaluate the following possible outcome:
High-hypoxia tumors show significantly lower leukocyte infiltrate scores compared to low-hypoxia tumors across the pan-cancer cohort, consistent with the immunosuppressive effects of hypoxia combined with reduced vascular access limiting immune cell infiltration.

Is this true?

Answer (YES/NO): NO